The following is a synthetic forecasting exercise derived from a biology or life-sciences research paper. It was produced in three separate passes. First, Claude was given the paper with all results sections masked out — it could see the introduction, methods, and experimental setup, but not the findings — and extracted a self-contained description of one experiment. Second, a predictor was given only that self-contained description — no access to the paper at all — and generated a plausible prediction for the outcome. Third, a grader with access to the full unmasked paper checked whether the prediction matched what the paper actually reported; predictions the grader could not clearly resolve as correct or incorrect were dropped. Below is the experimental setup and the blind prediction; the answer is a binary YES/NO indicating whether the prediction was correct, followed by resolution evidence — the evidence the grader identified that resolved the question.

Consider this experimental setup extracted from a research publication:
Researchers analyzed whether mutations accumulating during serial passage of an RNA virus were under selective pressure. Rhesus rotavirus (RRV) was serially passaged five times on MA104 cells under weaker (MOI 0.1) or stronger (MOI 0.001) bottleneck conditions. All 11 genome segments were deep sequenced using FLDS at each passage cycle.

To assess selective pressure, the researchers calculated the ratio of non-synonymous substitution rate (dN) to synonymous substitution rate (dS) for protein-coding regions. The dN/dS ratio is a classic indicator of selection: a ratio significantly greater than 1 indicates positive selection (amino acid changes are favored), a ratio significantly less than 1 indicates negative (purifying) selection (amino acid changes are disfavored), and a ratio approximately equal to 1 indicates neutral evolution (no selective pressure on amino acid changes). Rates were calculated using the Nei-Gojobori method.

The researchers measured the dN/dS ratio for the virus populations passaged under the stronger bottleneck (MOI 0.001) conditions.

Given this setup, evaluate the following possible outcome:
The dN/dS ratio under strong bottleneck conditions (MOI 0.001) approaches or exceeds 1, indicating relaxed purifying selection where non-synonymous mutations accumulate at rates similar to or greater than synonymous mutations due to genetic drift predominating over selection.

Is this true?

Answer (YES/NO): YES